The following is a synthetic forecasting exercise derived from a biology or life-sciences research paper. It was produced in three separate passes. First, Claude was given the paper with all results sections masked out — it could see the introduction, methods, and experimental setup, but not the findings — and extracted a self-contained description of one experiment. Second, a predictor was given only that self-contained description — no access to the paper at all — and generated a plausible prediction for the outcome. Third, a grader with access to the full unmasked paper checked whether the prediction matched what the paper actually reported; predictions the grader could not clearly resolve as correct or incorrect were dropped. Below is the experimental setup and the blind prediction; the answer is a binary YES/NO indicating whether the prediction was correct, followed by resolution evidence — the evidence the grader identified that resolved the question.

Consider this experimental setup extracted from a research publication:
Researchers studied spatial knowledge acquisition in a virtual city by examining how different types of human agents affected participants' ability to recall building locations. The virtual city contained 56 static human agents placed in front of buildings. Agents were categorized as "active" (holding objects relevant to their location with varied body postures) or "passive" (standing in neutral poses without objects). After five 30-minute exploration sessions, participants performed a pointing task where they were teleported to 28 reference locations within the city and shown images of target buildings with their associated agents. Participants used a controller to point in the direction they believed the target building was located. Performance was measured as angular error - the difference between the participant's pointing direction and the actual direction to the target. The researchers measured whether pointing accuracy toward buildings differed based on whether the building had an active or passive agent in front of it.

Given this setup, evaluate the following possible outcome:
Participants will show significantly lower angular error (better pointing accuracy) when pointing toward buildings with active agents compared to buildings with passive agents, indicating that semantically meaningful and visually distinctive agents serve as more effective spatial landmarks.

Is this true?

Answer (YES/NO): YES